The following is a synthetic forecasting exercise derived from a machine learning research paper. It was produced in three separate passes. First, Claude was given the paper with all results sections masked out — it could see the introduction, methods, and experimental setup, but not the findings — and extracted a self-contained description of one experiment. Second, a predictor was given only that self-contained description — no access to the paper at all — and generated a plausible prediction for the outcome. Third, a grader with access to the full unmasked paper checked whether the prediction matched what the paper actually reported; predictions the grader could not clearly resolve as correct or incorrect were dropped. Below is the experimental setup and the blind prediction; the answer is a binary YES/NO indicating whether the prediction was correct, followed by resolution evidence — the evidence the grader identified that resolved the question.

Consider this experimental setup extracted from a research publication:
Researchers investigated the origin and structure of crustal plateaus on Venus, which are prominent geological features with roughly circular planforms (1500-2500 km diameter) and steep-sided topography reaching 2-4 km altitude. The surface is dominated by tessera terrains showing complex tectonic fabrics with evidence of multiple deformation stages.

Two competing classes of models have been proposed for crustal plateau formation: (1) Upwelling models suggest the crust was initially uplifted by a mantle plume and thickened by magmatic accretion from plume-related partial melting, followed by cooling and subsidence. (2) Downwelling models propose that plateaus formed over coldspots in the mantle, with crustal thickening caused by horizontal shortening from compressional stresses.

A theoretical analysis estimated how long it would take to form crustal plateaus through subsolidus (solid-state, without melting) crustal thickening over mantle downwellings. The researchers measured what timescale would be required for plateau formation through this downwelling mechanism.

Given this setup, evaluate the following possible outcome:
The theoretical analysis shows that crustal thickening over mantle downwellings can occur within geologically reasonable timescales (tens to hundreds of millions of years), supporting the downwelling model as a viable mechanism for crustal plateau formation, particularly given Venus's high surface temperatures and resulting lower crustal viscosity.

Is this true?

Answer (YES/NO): NO